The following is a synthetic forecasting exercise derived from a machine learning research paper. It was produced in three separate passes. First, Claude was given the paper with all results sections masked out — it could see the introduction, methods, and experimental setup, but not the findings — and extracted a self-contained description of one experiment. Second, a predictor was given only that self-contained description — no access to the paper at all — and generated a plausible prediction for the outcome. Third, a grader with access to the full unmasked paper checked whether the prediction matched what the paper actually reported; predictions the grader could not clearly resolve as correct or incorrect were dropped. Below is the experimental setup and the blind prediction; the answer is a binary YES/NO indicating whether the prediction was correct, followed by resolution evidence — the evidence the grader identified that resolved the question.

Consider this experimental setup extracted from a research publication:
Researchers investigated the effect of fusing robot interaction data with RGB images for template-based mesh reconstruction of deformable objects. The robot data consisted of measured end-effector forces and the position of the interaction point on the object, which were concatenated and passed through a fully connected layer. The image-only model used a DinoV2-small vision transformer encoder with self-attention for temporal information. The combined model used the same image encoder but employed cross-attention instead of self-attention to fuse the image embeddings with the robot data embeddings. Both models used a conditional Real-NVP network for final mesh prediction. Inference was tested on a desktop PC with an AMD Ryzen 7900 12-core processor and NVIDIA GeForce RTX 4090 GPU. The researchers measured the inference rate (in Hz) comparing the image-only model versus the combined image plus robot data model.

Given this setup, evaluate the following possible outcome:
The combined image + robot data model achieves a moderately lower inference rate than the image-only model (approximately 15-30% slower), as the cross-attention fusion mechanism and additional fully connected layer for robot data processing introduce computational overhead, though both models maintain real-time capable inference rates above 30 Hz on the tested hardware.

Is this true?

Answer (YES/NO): NO